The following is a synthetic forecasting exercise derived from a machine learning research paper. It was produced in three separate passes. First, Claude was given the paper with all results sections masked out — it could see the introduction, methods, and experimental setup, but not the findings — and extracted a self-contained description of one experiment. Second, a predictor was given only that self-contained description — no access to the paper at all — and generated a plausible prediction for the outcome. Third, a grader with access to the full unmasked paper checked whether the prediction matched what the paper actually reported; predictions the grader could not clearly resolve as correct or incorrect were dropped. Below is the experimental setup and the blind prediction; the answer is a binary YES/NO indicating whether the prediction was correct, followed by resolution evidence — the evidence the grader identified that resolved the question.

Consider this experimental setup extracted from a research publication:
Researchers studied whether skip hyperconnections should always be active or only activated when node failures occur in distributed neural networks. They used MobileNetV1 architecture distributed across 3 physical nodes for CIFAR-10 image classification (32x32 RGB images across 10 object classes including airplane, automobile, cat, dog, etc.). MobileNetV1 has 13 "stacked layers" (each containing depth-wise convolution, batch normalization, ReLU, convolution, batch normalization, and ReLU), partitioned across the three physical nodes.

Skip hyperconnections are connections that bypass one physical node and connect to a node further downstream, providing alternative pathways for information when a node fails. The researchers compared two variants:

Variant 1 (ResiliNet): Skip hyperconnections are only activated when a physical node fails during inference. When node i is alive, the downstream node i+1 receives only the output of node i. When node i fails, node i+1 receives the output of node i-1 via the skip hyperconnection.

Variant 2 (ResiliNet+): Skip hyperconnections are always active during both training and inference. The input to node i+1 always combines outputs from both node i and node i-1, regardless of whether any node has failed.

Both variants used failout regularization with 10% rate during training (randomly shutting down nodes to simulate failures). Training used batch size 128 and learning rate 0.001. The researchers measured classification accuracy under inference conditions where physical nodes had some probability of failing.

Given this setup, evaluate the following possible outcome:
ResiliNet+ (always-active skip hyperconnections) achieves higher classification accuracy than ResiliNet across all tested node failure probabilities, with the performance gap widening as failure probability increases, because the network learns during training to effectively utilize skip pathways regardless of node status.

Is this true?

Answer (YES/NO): NO